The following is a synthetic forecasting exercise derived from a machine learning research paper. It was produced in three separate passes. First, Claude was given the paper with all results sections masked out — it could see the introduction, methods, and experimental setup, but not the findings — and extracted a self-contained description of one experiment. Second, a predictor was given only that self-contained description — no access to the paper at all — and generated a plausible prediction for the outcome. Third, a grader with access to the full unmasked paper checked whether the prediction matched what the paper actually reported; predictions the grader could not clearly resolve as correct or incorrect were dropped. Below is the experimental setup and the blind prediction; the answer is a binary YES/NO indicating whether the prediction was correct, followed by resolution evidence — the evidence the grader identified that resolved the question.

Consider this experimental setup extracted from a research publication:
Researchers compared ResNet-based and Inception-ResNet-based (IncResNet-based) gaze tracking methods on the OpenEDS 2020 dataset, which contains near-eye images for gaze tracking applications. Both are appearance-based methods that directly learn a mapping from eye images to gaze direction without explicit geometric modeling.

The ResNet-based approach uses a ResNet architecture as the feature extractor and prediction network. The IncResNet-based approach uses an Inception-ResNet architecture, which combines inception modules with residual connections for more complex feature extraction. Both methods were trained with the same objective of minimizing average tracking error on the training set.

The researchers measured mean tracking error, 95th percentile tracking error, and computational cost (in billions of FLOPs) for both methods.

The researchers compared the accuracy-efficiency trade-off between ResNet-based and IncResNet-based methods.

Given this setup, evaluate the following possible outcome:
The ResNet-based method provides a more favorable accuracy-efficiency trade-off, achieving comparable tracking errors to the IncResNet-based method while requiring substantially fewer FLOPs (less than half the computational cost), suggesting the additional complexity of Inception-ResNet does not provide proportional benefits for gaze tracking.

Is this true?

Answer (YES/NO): YES